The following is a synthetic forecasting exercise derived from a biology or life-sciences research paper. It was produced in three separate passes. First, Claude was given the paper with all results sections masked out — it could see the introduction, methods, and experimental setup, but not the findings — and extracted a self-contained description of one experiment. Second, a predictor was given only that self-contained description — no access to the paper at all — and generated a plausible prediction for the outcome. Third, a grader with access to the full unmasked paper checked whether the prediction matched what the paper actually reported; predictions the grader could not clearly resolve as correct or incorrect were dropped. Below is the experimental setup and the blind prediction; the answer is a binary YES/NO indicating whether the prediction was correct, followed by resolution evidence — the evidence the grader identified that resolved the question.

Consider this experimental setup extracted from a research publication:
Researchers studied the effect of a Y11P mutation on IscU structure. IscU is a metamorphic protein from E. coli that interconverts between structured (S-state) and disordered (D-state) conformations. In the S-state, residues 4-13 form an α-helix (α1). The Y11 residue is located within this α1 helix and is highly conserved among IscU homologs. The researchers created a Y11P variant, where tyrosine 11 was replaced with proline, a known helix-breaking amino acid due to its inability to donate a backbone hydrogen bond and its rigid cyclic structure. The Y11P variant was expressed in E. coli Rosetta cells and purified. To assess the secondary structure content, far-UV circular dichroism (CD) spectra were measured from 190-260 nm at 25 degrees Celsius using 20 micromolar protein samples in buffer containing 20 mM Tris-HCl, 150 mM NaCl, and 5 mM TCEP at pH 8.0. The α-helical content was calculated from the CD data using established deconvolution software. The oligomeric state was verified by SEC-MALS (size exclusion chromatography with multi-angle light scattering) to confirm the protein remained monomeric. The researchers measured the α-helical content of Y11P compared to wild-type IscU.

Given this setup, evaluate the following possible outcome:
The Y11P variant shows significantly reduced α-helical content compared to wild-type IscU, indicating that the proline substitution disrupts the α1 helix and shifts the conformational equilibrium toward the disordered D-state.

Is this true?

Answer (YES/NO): YES